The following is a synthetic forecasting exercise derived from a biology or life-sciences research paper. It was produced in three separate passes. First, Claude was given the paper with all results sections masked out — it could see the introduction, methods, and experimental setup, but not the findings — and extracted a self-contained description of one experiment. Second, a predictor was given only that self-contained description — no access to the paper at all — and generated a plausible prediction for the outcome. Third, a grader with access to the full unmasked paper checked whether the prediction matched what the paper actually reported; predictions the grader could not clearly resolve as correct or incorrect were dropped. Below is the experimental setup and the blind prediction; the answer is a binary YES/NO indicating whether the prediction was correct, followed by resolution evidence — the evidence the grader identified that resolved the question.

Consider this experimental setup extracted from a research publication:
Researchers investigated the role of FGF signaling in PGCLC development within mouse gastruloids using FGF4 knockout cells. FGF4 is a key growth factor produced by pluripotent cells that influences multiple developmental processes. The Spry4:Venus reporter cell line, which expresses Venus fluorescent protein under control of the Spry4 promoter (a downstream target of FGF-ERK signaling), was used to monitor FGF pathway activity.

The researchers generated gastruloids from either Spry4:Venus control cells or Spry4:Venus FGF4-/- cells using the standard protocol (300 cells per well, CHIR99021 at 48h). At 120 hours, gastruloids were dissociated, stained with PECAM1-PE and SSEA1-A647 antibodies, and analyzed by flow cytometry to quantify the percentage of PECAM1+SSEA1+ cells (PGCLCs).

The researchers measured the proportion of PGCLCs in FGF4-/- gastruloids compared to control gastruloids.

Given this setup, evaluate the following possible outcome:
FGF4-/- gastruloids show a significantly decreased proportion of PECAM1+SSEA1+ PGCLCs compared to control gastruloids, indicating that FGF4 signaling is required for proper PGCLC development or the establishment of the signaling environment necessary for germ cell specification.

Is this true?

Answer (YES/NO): NO